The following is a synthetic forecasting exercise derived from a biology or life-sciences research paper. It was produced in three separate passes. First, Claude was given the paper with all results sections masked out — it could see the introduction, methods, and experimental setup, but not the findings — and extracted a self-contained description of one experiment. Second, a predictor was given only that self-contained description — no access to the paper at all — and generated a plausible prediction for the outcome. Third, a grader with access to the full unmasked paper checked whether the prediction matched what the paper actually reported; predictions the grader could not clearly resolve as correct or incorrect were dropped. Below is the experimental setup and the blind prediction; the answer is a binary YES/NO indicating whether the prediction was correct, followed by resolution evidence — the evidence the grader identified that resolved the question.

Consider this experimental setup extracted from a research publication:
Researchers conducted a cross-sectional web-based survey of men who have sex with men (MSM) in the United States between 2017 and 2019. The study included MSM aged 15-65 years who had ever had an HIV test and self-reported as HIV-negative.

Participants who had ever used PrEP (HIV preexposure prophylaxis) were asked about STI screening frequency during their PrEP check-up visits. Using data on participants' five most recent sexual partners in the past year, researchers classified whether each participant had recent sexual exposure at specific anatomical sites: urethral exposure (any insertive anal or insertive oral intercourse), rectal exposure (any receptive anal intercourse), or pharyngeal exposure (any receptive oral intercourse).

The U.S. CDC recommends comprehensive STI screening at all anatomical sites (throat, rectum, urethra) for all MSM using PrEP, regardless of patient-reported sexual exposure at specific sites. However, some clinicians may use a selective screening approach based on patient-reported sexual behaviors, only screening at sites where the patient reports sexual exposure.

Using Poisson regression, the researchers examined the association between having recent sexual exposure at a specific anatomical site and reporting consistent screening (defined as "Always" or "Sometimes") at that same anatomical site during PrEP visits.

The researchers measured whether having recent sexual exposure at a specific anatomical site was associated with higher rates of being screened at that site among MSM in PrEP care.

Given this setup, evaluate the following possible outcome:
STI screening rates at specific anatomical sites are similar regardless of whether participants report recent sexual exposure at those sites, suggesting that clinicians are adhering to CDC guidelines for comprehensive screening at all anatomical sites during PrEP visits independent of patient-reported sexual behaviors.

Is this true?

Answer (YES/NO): NO